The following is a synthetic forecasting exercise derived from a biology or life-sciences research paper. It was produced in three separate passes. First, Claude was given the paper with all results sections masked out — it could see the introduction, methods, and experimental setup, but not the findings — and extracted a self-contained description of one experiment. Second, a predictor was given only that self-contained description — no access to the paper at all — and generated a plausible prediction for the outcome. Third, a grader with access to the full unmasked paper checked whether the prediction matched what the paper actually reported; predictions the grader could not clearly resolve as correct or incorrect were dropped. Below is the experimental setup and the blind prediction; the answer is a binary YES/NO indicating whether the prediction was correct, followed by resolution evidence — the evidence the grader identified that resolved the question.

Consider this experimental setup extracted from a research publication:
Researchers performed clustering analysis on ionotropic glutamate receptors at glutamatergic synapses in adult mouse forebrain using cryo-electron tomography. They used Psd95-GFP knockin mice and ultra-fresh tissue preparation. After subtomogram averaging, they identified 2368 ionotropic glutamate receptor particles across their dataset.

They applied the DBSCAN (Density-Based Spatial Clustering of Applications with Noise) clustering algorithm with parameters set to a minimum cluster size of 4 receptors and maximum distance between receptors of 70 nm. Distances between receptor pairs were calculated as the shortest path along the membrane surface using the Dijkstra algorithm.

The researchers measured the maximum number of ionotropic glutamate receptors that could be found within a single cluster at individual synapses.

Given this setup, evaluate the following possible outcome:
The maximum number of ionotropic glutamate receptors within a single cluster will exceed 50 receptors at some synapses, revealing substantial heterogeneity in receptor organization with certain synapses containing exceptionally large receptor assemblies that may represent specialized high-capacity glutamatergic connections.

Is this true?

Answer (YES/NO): YES